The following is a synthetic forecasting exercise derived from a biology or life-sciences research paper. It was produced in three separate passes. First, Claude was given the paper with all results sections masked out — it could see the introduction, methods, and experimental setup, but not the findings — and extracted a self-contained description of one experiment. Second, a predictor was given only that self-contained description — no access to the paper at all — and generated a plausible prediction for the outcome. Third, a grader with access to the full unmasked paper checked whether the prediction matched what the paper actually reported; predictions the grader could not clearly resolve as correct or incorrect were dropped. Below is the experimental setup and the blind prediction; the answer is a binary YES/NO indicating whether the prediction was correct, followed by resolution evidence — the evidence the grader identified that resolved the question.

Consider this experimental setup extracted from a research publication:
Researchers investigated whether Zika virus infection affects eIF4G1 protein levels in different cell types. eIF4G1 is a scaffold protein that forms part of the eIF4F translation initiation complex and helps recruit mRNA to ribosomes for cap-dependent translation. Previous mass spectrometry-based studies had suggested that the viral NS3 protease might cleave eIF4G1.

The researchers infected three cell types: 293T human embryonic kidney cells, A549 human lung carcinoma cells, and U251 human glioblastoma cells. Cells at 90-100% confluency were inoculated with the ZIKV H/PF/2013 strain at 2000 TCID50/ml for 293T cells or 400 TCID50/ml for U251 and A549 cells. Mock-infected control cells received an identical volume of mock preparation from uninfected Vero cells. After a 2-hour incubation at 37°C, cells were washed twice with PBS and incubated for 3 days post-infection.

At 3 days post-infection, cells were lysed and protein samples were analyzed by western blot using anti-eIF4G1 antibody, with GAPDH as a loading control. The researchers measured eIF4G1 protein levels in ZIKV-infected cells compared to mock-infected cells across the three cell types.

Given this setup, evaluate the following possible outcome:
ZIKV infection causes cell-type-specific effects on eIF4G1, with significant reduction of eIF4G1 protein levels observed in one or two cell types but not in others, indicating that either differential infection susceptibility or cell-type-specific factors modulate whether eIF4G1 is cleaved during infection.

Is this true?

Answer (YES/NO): NO